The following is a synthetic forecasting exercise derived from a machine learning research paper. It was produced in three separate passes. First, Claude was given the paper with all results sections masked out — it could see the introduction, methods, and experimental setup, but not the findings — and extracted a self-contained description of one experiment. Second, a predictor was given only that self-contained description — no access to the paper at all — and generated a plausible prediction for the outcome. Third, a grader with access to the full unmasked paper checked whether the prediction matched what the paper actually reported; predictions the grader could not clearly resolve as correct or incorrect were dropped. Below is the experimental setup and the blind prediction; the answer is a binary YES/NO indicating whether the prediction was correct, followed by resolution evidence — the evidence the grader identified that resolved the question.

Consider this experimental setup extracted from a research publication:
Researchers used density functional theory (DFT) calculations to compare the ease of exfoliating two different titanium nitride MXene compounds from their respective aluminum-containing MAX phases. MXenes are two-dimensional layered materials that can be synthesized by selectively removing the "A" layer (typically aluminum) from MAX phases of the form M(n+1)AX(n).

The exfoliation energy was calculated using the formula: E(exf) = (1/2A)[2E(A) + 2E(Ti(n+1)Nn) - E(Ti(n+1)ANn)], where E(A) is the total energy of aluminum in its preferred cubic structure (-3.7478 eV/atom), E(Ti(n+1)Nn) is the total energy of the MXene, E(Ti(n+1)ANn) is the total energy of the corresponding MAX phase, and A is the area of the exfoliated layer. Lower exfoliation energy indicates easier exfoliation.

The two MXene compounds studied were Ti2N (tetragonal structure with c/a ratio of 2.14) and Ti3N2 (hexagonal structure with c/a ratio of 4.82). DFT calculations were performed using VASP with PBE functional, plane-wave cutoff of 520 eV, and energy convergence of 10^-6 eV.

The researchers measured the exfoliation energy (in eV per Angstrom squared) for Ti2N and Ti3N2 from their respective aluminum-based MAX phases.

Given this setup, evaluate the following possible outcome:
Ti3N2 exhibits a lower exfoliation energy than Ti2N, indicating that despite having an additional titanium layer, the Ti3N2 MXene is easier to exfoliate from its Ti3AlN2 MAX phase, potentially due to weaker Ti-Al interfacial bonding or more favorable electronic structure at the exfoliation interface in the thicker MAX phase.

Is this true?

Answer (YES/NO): NO